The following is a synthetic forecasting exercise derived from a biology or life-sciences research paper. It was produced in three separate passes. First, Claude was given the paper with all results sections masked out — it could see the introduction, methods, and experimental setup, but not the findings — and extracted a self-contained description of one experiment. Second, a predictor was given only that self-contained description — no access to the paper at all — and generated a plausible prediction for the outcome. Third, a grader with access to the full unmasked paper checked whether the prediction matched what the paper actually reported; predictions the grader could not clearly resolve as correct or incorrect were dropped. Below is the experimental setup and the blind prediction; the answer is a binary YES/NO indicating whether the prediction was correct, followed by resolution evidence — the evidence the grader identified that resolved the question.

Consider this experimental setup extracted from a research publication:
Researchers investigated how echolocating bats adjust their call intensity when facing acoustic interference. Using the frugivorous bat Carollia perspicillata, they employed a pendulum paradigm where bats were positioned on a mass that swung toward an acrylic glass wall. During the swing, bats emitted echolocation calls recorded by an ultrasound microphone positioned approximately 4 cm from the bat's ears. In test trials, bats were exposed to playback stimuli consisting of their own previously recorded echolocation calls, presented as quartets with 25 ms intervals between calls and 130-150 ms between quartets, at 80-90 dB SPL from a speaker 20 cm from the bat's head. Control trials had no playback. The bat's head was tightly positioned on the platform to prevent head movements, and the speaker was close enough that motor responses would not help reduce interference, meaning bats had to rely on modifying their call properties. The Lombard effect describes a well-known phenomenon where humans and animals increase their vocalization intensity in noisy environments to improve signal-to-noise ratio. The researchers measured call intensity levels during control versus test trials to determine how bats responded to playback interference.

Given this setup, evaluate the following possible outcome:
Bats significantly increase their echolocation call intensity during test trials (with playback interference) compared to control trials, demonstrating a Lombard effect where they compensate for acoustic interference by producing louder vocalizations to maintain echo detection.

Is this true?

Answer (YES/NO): NO